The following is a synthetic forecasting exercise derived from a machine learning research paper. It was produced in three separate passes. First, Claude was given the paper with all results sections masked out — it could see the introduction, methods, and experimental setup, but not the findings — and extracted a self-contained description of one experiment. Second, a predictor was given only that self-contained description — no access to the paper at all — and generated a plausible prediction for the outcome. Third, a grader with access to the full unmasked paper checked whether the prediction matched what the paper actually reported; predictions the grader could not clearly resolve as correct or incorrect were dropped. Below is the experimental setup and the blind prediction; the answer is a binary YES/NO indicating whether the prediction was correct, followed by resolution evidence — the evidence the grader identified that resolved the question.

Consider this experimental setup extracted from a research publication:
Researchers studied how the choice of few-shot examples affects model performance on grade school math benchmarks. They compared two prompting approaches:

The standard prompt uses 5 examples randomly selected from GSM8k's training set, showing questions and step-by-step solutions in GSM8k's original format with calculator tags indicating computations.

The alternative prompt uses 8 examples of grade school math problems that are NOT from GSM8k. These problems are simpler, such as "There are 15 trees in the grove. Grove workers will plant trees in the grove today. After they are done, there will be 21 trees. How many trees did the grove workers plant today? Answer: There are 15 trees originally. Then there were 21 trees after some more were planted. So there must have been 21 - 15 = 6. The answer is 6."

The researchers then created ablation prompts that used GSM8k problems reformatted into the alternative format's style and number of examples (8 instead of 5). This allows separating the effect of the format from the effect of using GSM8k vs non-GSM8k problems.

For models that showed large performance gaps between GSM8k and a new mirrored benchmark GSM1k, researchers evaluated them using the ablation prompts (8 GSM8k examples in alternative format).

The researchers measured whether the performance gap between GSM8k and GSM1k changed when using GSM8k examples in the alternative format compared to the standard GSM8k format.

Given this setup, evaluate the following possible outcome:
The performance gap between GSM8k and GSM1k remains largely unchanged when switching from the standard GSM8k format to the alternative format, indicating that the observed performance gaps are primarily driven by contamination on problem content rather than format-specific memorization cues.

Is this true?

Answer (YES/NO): YES